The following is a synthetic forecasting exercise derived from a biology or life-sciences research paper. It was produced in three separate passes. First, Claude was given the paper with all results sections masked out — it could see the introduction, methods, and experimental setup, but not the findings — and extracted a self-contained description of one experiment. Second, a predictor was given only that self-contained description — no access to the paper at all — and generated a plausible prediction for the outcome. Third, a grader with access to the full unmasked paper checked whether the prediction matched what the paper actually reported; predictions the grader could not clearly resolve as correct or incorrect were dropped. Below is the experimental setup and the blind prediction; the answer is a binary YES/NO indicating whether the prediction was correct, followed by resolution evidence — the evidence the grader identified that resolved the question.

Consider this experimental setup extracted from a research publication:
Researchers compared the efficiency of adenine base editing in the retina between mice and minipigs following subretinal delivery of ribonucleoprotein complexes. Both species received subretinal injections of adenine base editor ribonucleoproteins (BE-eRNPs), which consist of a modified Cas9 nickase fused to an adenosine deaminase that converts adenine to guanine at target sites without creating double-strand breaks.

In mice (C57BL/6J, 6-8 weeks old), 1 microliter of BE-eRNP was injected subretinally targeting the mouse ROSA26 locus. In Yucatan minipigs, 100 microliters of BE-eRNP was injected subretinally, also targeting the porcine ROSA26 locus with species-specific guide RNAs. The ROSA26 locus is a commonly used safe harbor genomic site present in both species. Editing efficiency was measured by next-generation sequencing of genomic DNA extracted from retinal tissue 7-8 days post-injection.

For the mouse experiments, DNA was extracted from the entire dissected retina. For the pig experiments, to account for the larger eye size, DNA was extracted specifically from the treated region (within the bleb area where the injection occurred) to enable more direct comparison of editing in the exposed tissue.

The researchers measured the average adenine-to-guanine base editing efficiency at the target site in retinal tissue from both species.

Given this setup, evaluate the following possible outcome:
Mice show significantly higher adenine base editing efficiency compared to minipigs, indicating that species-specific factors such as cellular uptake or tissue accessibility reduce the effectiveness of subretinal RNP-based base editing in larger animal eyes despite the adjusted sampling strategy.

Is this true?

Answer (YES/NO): YES